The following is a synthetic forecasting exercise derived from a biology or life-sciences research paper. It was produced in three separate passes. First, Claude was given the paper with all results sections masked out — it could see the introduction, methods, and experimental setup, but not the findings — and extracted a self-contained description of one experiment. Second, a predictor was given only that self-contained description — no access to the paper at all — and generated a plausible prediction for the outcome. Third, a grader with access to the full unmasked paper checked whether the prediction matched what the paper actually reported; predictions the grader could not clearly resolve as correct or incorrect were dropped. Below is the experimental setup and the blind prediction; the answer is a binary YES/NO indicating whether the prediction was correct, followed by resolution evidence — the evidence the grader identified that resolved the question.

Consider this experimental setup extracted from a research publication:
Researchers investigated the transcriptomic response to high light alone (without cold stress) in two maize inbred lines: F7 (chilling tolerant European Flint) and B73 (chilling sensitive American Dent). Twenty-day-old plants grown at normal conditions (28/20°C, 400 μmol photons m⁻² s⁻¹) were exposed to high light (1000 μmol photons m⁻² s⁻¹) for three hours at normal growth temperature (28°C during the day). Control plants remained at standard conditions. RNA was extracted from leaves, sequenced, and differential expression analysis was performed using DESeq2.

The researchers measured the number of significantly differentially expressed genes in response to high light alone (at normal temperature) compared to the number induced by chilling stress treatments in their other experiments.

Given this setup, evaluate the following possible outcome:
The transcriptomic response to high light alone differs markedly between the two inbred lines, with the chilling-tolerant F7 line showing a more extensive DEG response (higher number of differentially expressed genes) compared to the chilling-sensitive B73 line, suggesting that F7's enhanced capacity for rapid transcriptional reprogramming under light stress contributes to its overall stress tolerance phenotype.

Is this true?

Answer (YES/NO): NO